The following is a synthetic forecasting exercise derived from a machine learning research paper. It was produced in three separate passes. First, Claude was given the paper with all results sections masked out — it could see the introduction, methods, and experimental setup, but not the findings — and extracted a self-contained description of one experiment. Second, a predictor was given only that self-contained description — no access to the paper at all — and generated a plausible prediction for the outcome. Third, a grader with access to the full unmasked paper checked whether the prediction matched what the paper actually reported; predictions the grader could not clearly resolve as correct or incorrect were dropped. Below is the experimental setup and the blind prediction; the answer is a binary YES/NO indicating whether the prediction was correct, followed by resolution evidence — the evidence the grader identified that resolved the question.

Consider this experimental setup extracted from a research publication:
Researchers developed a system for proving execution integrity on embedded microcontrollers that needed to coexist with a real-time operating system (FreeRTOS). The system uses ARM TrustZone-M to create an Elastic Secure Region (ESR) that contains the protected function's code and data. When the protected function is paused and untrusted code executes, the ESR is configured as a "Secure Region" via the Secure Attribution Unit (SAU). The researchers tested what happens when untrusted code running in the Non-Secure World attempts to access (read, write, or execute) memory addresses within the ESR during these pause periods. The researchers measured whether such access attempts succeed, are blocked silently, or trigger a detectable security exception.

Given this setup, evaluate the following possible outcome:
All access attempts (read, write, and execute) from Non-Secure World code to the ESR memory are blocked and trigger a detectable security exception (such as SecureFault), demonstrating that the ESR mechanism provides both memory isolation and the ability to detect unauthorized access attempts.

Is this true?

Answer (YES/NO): YES